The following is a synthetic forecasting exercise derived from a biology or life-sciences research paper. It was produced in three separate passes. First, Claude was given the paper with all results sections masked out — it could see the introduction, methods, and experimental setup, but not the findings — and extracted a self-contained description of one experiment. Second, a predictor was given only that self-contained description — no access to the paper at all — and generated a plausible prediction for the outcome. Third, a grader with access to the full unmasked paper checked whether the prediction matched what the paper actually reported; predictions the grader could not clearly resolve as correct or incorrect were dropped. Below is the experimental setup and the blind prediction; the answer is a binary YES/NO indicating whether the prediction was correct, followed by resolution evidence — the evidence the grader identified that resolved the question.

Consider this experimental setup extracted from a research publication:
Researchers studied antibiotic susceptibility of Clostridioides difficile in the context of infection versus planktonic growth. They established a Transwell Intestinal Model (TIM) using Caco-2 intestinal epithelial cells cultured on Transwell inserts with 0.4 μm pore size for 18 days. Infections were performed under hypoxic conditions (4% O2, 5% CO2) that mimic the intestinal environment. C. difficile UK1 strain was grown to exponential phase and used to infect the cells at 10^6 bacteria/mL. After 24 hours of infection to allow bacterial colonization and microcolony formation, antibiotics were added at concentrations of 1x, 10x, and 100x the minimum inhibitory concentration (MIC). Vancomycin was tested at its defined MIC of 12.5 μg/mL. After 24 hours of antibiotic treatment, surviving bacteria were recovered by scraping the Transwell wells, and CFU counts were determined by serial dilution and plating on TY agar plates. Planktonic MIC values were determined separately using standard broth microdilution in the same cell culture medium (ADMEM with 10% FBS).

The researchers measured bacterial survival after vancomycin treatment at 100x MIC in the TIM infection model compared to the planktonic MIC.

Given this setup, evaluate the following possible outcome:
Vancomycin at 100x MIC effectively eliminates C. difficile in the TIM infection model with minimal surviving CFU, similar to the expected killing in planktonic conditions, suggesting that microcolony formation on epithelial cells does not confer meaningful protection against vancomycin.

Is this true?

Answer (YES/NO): NO